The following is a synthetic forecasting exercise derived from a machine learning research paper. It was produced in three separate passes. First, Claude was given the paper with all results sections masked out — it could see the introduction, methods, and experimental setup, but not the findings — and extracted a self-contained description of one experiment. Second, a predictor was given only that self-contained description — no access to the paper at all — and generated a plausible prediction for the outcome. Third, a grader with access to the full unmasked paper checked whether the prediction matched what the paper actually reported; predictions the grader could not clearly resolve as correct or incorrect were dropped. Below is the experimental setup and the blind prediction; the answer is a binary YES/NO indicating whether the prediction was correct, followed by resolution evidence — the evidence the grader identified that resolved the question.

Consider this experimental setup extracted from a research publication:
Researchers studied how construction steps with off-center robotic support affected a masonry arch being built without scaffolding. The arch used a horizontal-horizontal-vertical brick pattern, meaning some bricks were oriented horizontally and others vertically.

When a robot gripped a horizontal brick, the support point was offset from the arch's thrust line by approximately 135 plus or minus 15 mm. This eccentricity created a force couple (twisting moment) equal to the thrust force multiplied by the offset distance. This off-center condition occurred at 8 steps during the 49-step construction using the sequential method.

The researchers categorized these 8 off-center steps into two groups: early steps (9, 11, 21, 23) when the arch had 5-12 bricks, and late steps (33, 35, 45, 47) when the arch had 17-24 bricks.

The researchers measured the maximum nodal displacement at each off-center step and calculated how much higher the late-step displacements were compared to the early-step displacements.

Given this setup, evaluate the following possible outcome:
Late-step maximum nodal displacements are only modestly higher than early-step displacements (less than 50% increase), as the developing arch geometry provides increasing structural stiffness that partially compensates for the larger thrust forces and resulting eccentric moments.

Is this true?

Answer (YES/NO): NO